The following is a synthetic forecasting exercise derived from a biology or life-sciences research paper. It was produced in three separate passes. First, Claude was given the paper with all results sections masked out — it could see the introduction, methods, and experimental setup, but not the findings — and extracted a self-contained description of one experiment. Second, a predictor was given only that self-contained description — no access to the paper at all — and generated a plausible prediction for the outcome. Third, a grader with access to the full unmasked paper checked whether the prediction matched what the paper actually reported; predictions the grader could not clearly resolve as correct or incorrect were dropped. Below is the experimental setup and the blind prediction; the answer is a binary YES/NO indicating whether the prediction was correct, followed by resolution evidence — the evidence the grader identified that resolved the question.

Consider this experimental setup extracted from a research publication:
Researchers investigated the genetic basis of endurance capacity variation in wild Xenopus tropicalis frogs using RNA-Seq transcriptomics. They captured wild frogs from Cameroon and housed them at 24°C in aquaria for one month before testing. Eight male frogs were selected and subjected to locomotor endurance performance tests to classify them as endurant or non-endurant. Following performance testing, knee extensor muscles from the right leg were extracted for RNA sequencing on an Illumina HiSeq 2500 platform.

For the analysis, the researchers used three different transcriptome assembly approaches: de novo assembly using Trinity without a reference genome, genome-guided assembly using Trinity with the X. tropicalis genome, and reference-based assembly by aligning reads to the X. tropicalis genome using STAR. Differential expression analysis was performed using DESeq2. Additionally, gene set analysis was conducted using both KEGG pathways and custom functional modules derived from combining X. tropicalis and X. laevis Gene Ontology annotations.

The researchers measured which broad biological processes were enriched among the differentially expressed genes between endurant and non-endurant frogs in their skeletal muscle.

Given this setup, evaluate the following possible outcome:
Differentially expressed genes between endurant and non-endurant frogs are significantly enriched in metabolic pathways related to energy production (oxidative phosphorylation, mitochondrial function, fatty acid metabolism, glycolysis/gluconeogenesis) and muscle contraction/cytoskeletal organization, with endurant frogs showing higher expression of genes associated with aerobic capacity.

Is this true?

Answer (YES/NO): NO